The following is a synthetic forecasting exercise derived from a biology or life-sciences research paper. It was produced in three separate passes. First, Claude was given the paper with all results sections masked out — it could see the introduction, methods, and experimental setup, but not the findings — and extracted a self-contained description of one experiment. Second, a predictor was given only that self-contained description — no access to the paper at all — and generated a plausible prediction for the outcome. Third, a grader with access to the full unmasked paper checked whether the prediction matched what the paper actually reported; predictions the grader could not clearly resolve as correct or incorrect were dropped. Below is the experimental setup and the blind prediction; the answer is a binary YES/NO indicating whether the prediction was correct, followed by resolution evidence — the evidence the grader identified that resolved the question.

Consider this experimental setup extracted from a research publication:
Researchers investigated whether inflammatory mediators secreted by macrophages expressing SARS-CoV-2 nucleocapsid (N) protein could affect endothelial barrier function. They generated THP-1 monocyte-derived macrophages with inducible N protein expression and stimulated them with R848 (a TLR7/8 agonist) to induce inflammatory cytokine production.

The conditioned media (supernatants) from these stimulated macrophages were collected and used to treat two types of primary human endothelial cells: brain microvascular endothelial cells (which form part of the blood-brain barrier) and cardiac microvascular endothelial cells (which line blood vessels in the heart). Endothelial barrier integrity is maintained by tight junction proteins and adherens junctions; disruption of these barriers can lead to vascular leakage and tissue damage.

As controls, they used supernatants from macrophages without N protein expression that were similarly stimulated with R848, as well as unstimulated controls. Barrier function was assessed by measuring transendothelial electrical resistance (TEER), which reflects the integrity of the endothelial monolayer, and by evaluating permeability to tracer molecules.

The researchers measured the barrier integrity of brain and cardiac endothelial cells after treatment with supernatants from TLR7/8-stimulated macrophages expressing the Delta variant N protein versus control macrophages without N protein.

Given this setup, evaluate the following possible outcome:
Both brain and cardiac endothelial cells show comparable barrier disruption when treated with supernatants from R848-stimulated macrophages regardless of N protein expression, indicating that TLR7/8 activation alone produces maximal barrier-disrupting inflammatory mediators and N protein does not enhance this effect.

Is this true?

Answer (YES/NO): NO